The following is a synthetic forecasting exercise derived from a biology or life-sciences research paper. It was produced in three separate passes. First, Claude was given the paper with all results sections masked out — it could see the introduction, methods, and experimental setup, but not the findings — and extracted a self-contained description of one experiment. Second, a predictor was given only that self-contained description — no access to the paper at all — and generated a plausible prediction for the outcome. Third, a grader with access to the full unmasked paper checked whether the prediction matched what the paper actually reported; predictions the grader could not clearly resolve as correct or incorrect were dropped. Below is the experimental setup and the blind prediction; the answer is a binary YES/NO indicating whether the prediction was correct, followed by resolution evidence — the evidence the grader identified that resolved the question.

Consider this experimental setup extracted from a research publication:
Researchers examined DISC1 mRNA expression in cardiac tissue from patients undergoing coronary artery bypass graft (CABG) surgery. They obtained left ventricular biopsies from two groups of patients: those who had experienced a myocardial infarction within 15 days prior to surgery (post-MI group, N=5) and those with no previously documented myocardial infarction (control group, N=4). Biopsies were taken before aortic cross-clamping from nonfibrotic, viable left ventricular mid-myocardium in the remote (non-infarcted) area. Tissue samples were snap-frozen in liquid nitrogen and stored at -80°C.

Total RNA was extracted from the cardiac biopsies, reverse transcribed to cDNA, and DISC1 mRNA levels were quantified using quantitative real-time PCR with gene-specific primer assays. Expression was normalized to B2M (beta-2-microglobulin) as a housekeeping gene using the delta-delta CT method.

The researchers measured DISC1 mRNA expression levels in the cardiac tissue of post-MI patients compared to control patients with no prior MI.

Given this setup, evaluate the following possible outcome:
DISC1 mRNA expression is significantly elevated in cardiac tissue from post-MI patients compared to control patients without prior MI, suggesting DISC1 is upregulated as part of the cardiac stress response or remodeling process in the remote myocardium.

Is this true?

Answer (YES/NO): NO